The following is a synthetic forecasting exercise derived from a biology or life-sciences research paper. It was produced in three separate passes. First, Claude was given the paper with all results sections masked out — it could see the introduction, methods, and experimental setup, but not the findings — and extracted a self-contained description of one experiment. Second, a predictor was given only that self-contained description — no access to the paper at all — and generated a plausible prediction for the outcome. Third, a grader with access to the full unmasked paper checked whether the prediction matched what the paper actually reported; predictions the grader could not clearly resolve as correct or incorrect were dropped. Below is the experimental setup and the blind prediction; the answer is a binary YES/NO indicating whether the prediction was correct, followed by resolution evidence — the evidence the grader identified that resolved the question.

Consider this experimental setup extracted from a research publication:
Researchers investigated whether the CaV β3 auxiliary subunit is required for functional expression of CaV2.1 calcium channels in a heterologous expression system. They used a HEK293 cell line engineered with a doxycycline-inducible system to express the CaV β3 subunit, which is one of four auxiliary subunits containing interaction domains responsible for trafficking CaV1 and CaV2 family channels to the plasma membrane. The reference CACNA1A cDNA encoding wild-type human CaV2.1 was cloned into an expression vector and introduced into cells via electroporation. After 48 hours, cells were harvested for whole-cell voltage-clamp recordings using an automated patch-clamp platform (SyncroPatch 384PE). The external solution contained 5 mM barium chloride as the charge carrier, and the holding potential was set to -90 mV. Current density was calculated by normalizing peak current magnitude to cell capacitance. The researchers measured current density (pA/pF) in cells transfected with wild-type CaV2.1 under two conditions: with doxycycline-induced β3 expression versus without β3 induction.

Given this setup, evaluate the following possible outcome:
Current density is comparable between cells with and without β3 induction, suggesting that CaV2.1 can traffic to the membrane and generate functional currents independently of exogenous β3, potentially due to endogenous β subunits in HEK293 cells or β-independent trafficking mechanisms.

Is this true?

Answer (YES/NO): NO